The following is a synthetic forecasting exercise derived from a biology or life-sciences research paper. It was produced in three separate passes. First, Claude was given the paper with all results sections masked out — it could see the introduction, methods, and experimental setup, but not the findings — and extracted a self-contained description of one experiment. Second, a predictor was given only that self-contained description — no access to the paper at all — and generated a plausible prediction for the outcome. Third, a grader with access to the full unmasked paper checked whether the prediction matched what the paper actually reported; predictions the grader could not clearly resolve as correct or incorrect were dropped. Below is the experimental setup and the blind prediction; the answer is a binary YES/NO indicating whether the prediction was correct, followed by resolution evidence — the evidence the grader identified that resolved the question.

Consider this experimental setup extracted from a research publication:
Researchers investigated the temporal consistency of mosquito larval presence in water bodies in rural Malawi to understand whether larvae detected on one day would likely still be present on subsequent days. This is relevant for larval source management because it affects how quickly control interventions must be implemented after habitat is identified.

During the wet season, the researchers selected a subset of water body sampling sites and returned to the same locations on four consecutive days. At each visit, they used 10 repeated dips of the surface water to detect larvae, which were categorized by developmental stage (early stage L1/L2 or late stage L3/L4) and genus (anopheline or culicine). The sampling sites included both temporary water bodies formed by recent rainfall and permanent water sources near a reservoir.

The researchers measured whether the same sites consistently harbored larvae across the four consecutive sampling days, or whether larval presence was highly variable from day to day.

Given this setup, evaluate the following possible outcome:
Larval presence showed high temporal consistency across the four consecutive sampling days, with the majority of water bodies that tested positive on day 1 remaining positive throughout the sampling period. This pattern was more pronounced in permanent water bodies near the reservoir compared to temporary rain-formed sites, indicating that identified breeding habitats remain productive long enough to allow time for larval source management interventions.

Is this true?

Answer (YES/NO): NO